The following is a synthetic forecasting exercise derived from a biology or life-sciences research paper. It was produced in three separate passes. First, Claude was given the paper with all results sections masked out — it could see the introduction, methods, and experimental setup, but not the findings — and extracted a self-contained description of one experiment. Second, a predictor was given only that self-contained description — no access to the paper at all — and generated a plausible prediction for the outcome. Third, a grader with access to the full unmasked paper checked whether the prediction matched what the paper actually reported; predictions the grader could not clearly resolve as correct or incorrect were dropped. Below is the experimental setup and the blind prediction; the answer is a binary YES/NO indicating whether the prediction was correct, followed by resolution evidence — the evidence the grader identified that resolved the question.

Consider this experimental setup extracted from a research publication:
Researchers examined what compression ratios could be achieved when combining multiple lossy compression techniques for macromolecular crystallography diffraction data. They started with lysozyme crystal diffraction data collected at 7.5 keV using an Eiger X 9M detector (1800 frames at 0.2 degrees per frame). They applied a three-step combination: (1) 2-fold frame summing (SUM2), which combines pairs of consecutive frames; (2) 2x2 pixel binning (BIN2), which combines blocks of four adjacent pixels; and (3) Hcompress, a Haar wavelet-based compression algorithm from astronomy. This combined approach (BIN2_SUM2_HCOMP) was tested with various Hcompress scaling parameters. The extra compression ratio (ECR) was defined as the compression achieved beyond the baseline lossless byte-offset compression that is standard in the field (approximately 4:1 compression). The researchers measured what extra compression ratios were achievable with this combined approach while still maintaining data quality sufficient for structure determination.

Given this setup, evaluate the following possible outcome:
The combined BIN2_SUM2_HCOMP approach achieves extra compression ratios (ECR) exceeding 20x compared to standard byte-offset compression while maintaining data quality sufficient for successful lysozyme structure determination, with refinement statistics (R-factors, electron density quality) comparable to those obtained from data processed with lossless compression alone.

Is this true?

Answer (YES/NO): YES